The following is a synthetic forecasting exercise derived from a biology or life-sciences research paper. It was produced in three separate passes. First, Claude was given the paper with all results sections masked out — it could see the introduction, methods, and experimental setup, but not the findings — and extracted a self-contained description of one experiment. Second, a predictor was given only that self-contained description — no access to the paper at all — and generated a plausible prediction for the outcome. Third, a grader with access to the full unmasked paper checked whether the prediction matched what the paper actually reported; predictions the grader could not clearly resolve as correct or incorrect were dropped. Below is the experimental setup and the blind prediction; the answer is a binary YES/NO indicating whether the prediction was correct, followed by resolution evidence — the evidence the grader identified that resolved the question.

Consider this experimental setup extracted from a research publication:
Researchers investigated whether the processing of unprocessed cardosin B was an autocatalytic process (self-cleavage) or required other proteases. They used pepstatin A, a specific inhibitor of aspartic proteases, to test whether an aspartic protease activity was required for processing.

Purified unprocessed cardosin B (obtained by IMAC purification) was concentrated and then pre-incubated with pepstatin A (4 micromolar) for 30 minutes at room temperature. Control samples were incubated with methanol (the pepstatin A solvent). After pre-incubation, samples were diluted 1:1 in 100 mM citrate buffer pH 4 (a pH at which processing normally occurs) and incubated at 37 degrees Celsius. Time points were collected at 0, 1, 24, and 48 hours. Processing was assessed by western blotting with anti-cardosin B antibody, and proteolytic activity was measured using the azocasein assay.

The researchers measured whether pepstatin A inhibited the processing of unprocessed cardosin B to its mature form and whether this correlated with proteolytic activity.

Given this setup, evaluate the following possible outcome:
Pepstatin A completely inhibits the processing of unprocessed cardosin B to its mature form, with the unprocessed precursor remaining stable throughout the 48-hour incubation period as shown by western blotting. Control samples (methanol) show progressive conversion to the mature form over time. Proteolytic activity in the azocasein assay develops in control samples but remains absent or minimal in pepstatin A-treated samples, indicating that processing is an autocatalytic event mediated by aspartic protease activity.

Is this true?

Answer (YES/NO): NO